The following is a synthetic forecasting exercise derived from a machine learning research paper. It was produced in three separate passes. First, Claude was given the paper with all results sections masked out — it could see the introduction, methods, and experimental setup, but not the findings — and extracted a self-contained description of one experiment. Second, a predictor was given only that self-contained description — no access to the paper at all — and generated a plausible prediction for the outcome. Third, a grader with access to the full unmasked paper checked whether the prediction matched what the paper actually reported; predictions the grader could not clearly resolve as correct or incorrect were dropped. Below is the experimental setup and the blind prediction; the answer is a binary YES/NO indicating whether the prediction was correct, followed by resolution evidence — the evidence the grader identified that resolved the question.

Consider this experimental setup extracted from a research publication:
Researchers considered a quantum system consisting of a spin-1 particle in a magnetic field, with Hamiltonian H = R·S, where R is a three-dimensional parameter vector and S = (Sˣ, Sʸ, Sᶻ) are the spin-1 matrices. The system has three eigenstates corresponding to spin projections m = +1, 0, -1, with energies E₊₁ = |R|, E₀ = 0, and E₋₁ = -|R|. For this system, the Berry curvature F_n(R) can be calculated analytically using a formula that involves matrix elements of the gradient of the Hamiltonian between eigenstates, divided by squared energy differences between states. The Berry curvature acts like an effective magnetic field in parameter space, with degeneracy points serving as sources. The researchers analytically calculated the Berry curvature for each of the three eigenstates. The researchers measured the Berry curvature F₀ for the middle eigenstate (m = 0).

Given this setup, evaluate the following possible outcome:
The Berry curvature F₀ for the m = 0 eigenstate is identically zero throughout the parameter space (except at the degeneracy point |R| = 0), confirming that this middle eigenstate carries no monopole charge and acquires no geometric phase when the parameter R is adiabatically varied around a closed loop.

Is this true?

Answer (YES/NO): YES